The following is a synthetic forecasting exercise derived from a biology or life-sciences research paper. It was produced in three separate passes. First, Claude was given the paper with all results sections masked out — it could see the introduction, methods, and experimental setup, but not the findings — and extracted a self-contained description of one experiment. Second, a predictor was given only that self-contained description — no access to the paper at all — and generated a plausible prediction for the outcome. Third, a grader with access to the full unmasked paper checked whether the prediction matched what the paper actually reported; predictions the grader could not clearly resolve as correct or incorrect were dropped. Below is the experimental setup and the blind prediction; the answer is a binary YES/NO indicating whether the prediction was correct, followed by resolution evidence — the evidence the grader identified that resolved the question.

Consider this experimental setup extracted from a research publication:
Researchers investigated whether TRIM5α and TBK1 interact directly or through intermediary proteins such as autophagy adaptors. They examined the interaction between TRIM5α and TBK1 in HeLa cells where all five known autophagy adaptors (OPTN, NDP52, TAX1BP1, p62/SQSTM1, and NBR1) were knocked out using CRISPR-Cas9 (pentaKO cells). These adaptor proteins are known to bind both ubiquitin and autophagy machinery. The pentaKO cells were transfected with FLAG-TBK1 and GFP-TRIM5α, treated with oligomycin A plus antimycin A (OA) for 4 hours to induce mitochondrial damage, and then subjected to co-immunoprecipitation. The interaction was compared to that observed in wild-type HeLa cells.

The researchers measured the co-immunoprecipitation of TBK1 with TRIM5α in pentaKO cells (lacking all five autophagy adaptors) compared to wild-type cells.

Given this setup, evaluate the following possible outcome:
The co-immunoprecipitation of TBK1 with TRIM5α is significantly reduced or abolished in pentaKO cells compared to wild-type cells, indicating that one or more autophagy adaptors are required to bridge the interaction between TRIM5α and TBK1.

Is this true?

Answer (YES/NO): YES